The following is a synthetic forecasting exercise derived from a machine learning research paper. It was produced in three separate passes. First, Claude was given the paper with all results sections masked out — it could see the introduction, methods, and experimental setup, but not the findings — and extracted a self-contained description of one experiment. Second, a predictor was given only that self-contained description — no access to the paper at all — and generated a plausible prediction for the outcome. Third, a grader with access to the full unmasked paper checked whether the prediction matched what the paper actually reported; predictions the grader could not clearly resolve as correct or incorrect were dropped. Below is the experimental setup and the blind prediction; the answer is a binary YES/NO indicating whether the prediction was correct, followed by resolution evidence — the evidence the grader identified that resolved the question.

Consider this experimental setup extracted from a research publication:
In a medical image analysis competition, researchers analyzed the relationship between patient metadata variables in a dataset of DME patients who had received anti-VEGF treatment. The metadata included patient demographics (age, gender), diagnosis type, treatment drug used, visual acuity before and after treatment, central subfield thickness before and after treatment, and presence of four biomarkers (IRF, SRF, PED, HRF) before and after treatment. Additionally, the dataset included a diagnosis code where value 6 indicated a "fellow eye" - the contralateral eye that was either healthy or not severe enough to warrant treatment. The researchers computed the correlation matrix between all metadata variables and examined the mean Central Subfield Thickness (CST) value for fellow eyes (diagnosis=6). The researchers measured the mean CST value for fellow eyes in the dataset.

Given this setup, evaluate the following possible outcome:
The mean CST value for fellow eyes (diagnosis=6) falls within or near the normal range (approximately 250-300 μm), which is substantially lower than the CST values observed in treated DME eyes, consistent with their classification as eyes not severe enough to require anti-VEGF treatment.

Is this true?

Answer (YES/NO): YES